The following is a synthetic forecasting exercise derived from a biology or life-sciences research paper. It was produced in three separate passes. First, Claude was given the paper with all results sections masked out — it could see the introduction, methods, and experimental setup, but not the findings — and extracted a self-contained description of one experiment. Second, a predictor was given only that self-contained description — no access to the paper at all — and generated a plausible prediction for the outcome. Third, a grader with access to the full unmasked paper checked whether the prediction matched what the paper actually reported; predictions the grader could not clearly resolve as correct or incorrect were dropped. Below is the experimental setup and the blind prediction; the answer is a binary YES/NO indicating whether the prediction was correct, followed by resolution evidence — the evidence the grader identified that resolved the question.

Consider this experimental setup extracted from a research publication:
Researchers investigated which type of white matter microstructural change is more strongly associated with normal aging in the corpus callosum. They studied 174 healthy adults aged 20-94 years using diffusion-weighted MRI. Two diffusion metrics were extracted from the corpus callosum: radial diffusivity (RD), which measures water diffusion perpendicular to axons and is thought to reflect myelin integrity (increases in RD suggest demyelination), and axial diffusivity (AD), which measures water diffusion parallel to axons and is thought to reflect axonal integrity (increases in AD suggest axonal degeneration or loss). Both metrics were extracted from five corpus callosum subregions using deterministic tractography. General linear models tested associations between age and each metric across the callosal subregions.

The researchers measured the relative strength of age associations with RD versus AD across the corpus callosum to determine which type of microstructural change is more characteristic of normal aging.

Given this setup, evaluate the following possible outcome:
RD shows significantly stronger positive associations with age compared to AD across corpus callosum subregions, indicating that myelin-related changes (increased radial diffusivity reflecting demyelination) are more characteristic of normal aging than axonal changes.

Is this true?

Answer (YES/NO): YES